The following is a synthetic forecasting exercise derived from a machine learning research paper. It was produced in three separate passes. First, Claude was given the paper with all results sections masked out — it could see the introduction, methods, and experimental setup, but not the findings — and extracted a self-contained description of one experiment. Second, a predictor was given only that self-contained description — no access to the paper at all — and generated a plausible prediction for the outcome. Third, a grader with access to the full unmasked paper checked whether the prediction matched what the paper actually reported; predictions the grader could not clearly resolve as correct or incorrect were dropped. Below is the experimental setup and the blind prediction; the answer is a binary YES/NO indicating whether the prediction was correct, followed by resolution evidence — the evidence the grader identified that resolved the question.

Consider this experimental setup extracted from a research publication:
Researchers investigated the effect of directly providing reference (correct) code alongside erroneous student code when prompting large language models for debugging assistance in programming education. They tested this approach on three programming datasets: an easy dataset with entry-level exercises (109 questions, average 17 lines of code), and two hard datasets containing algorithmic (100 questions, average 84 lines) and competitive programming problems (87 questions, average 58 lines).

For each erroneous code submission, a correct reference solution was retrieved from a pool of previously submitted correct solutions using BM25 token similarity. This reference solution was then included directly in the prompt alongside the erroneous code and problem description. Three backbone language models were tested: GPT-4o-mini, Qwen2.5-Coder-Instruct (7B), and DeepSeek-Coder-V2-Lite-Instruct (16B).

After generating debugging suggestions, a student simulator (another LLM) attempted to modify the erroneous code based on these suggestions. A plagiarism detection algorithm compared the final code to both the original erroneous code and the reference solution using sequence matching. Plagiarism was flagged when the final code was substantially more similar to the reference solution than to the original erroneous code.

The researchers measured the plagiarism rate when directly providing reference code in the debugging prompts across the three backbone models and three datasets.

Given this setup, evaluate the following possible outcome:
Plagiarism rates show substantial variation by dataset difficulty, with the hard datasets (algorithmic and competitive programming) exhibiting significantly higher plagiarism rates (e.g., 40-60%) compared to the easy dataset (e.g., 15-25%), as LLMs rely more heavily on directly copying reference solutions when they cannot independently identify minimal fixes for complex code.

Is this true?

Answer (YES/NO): NO